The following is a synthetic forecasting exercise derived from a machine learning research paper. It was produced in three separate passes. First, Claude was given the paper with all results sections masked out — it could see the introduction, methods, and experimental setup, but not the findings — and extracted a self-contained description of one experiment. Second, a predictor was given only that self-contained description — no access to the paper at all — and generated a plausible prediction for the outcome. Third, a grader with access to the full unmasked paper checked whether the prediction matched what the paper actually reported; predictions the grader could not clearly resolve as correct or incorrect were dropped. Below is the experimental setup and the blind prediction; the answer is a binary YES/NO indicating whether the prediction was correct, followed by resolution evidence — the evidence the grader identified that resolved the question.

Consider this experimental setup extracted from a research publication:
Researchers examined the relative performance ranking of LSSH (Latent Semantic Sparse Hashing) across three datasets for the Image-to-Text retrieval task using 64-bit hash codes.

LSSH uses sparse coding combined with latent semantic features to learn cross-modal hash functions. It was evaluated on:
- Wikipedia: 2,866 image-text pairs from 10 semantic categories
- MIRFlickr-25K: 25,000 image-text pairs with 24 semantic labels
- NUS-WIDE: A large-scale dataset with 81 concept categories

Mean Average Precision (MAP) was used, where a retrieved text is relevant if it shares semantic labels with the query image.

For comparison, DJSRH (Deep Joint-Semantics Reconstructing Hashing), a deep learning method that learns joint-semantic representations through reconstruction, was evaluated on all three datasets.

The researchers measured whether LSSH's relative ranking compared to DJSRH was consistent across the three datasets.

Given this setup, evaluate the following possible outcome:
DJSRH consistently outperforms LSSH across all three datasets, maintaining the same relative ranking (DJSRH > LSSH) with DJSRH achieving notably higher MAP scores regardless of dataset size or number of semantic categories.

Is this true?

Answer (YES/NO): NO